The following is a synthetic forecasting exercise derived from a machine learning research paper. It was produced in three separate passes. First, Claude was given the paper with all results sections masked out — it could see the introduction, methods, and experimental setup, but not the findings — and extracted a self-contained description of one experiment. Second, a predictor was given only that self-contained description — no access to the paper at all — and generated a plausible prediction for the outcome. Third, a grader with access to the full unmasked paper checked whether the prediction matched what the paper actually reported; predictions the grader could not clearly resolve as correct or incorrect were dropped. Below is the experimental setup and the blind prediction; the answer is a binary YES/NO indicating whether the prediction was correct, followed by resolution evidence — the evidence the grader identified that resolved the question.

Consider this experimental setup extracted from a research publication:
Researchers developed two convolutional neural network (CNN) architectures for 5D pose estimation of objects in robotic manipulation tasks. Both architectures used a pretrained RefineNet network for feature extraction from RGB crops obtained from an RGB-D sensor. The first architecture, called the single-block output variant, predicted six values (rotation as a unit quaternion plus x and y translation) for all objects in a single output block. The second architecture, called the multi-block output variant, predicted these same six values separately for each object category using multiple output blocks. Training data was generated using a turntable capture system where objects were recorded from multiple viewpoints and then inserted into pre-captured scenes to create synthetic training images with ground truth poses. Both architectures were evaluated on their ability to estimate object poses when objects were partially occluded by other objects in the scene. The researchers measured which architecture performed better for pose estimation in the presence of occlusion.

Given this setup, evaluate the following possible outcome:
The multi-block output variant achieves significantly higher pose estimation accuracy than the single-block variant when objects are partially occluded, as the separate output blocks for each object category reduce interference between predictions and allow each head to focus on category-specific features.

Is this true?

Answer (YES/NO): NO